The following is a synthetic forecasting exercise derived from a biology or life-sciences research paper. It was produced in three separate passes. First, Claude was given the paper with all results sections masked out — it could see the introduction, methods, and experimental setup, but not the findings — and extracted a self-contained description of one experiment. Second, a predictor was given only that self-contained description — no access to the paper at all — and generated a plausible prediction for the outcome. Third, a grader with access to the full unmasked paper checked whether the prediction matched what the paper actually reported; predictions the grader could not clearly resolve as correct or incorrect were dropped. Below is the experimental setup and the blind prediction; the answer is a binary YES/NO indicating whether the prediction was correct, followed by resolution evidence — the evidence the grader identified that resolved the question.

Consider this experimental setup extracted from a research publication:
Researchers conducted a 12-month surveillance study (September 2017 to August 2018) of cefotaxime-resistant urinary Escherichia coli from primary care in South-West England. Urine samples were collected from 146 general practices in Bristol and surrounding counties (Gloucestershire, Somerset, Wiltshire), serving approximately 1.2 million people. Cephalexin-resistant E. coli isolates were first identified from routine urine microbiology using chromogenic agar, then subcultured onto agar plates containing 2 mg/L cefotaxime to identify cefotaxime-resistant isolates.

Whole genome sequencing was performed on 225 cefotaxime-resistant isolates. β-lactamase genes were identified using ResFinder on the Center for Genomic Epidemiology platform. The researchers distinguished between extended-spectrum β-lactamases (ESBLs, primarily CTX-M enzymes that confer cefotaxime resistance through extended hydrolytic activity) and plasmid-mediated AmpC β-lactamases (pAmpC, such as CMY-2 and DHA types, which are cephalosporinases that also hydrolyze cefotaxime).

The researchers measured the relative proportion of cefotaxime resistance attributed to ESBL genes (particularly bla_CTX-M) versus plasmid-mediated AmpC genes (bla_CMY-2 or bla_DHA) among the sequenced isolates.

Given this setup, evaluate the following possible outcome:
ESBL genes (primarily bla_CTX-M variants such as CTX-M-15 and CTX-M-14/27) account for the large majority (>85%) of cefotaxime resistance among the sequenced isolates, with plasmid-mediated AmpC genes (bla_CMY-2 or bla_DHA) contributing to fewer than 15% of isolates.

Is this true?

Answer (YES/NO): YES